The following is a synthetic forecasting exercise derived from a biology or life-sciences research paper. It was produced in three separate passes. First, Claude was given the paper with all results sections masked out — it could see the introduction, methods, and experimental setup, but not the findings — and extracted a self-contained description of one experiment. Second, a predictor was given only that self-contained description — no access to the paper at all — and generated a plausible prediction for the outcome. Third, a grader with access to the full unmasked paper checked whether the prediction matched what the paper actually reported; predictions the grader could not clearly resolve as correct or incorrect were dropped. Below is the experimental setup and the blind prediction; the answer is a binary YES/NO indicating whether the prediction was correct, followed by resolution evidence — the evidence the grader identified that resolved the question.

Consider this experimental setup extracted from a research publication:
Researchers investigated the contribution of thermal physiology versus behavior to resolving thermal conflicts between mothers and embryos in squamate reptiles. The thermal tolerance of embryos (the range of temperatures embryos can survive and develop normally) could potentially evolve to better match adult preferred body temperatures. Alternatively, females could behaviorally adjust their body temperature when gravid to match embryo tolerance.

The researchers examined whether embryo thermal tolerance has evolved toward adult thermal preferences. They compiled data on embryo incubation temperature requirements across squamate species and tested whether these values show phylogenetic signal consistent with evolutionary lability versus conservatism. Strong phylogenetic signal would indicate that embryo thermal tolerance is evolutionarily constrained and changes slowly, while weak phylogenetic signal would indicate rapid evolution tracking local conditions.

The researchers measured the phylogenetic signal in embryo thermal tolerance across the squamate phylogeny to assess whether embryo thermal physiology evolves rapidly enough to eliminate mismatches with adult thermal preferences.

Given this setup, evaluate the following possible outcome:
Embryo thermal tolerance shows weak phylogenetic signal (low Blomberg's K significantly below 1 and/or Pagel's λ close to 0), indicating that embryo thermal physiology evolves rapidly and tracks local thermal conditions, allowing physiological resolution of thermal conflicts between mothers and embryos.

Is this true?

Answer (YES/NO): NO